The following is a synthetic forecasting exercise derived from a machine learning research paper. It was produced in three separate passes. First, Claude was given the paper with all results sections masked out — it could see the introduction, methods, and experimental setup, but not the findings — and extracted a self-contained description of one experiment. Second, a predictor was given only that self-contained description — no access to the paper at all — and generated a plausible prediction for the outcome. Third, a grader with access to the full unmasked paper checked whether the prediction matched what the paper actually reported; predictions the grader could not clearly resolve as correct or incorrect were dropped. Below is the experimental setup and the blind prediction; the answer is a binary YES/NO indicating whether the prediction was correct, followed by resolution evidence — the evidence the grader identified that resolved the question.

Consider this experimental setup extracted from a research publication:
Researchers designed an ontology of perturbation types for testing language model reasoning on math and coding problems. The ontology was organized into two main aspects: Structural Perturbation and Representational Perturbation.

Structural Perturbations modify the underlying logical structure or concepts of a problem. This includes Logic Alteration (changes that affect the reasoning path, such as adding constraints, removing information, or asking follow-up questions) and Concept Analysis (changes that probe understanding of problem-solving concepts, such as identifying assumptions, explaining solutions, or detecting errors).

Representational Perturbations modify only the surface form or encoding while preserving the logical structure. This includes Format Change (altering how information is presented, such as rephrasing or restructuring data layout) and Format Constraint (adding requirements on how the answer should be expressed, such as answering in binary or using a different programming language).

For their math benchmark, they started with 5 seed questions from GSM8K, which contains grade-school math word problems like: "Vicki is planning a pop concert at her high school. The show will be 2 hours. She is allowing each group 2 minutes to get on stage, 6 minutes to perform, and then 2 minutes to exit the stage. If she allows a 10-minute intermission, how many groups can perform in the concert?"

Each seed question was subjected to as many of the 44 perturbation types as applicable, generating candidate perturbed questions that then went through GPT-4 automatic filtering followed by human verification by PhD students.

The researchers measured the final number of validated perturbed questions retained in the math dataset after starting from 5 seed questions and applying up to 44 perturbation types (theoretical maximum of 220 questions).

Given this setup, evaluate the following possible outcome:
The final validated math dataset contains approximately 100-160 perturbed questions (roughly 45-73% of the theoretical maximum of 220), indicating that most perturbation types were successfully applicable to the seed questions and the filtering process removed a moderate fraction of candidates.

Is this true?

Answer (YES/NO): NO